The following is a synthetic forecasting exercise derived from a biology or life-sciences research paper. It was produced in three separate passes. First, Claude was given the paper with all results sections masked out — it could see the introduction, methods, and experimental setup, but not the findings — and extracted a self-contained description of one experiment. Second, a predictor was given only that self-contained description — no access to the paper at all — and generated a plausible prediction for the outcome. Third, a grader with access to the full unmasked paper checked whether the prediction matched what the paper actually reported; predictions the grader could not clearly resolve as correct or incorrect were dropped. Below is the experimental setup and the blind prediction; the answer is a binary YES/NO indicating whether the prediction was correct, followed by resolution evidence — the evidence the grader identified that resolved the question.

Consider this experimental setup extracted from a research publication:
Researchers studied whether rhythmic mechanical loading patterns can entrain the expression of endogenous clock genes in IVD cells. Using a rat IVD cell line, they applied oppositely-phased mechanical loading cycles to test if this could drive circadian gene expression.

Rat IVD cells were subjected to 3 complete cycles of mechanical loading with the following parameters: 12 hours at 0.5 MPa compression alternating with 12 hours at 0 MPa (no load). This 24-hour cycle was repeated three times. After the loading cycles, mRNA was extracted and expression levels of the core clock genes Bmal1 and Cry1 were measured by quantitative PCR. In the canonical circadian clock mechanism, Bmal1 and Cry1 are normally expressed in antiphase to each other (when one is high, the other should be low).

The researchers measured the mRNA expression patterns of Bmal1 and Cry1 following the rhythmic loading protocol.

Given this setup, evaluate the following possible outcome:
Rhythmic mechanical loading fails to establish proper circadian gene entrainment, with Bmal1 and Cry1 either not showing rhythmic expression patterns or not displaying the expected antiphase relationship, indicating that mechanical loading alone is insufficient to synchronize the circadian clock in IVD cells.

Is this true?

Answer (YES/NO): NO